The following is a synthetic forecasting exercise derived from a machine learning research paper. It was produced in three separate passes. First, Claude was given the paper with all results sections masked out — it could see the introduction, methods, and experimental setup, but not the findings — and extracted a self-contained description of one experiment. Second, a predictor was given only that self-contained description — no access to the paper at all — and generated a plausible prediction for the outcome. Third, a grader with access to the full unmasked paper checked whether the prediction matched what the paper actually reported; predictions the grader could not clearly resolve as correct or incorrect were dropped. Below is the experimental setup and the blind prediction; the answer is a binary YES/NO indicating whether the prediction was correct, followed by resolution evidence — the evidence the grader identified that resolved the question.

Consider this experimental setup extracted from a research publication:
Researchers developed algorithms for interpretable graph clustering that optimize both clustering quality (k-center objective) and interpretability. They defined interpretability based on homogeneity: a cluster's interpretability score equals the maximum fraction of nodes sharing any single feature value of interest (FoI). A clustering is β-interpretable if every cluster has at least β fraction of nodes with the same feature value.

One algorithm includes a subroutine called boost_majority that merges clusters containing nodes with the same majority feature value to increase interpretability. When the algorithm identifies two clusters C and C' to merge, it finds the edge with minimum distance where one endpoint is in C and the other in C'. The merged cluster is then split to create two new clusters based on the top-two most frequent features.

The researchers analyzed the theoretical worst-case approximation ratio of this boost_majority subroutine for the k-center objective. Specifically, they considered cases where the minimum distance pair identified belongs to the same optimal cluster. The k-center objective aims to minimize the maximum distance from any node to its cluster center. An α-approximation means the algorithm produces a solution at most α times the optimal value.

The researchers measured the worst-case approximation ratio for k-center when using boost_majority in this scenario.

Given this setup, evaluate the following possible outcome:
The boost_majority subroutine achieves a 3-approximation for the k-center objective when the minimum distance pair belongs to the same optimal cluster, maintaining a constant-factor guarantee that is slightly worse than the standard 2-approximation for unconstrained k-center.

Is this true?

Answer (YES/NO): NO